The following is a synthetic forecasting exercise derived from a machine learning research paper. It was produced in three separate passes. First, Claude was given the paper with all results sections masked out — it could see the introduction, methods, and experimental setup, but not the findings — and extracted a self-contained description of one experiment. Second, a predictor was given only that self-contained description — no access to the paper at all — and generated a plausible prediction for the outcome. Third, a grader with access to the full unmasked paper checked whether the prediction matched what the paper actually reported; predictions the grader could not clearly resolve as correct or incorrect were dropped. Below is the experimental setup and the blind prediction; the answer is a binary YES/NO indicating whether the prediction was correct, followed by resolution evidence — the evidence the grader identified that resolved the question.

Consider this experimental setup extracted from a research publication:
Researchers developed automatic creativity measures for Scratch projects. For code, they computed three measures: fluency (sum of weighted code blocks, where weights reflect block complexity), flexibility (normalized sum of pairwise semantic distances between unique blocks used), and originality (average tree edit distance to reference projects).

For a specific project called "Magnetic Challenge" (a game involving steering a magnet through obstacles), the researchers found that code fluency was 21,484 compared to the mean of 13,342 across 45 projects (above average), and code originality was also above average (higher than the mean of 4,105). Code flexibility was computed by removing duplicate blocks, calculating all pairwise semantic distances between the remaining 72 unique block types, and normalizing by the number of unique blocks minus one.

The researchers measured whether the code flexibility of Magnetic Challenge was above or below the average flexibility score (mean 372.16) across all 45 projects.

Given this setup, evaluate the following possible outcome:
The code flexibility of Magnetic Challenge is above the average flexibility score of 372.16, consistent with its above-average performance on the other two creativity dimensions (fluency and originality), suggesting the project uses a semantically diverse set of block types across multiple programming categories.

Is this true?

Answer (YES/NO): YES